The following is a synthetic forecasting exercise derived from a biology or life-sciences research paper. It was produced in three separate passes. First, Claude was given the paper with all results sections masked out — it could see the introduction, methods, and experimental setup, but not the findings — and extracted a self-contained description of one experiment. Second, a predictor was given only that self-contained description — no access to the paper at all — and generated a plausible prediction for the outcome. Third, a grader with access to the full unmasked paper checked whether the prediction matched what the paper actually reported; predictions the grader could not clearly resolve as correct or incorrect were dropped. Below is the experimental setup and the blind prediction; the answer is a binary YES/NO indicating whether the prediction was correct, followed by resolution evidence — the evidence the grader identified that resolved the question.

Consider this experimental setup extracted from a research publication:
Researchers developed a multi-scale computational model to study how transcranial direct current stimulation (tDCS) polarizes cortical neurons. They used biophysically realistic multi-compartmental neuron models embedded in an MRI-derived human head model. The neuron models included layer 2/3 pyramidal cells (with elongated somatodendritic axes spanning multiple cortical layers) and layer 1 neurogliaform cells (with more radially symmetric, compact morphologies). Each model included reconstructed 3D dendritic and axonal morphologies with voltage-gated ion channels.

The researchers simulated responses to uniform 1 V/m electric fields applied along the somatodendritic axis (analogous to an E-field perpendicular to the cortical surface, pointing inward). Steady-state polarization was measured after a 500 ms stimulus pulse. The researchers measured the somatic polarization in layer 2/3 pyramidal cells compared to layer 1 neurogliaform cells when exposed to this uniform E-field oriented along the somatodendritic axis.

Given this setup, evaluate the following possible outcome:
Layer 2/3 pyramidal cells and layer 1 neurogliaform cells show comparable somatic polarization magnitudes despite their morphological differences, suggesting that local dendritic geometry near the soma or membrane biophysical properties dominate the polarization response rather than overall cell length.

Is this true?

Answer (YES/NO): NO